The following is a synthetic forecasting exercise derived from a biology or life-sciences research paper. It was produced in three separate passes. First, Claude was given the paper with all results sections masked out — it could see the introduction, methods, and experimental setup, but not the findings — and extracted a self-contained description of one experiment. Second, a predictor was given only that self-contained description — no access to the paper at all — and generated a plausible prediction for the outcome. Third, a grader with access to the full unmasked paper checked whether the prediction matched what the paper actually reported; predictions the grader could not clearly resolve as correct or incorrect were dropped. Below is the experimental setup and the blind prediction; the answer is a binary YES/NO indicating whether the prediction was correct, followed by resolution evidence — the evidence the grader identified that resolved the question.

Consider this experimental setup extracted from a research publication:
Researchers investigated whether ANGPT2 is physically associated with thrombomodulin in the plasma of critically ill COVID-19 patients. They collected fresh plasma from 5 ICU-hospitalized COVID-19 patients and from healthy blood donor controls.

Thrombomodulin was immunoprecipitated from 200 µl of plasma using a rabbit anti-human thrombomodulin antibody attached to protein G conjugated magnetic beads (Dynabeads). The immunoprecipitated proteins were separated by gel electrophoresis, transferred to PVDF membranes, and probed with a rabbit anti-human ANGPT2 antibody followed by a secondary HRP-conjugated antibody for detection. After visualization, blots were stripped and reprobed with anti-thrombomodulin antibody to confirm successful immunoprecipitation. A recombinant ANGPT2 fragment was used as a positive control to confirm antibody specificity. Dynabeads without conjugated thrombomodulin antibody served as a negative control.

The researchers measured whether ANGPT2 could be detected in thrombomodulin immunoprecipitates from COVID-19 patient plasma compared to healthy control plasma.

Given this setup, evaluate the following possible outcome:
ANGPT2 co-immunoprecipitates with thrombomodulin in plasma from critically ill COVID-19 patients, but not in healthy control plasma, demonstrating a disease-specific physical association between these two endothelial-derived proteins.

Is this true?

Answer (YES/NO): NO